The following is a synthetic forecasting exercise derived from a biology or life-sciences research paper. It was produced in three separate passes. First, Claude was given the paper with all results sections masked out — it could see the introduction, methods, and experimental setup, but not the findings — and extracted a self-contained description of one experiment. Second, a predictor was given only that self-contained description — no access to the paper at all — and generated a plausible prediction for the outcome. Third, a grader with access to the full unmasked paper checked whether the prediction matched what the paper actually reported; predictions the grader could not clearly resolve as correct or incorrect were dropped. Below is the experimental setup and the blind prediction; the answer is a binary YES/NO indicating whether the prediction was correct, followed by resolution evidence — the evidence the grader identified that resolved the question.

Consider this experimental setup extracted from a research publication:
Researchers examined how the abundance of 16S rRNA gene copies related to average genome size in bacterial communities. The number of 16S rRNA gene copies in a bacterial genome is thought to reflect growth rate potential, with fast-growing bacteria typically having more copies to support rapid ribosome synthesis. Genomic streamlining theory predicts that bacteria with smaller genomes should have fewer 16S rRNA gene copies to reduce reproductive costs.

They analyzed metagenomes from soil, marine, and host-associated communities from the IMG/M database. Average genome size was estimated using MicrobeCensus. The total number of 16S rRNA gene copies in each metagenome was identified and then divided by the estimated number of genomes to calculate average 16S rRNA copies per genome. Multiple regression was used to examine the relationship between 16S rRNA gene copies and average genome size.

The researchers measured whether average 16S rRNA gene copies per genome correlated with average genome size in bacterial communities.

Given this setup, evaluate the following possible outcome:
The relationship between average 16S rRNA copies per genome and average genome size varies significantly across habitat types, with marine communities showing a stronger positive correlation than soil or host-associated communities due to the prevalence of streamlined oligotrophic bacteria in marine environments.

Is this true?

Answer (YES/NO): NO